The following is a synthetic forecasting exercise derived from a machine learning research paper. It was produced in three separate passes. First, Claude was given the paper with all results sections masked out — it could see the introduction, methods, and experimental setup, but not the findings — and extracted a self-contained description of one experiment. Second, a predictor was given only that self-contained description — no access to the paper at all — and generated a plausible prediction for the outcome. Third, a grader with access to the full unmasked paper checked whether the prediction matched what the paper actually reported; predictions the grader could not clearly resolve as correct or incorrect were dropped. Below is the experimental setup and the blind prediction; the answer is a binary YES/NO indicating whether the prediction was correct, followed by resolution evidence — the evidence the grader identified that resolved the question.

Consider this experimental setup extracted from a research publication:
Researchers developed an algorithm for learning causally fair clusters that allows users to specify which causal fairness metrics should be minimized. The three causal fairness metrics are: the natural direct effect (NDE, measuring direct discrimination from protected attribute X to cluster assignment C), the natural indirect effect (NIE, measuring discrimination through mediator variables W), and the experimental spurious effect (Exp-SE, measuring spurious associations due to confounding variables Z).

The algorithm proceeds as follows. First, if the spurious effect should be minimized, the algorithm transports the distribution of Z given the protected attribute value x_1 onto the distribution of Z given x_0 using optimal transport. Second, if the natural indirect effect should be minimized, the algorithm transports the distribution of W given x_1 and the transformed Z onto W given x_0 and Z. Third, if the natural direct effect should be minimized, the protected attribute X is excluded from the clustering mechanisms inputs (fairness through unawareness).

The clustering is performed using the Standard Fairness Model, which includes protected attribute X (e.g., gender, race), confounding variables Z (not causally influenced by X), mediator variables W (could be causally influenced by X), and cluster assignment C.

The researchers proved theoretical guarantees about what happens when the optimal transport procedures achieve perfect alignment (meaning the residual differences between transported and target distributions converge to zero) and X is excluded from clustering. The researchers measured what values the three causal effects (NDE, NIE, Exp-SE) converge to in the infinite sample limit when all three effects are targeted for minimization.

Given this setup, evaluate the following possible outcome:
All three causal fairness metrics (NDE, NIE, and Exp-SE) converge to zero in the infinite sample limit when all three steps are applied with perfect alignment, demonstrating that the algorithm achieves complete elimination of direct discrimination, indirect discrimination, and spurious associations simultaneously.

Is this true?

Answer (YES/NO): YES